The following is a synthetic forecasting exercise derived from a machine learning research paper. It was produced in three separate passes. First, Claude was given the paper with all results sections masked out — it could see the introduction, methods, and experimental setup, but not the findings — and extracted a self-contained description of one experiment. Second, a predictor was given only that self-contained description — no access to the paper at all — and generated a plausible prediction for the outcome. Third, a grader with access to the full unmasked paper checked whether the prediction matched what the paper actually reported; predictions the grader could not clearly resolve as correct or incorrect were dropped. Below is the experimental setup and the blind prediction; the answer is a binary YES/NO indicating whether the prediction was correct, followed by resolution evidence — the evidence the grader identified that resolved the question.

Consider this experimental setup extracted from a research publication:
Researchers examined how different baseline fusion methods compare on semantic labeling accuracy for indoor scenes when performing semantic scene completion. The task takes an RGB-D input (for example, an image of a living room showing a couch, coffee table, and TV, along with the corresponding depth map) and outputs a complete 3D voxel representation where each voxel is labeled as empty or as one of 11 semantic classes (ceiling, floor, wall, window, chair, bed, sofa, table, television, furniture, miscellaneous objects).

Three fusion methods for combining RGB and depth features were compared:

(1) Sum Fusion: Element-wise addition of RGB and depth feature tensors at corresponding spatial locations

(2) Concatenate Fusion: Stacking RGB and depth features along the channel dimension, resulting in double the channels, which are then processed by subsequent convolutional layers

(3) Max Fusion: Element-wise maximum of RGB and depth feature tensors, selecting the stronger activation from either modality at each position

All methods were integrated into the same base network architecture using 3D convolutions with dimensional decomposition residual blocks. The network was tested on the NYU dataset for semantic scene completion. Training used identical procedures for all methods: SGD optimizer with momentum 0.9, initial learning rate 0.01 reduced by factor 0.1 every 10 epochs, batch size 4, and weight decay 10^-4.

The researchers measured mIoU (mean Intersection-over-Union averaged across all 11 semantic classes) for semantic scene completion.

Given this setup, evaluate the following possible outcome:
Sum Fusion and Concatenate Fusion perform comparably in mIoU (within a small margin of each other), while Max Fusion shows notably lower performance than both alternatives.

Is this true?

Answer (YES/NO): NO